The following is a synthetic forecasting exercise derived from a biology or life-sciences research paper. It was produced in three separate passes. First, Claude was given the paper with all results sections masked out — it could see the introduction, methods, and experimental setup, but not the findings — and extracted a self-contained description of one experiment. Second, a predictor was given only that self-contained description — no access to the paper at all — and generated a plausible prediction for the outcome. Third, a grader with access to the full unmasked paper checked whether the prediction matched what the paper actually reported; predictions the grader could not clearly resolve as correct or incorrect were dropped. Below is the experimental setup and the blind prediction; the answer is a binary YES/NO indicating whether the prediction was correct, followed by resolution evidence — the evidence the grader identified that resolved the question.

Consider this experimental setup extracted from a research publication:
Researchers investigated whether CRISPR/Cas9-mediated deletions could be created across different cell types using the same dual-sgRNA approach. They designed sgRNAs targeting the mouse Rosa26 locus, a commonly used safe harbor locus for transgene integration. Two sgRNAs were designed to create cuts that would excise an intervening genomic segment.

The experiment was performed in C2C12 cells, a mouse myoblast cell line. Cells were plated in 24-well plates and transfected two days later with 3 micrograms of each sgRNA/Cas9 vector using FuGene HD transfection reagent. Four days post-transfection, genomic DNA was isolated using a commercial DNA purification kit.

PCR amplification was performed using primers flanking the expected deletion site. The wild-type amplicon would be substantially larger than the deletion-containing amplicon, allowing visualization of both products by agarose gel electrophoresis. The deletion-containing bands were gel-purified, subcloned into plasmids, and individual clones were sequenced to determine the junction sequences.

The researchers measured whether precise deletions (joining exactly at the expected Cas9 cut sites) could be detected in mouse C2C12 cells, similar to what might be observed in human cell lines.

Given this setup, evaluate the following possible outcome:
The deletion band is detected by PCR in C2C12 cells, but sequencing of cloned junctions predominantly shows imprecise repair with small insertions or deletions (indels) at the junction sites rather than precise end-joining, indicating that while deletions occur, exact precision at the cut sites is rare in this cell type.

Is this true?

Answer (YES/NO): NO